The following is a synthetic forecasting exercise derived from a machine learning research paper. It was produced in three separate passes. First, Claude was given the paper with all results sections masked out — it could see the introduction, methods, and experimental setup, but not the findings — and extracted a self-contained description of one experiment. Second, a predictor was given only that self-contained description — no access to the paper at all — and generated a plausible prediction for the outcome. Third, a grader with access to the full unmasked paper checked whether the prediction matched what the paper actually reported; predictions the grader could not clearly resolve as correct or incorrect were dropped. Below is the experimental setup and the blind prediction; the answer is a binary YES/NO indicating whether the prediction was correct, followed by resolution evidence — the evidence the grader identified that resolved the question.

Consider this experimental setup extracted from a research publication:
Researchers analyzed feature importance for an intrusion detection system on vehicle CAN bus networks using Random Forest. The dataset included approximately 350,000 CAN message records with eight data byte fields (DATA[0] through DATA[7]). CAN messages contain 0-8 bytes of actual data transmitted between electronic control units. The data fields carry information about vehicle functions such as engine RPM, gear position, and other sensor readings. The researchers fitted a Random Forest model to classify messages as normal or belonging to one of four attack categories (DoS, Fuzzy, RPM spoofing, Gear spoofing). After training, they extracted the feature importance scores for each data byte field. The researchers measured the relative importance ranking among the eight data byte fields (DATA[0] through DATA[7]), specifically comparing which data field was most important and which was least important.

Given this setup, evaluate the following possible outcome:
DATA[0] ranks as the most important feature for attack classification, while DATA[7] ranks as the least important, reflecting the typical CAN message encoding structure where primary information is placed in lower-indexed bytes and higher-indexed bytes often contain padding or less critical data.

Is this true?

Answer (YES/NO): NO